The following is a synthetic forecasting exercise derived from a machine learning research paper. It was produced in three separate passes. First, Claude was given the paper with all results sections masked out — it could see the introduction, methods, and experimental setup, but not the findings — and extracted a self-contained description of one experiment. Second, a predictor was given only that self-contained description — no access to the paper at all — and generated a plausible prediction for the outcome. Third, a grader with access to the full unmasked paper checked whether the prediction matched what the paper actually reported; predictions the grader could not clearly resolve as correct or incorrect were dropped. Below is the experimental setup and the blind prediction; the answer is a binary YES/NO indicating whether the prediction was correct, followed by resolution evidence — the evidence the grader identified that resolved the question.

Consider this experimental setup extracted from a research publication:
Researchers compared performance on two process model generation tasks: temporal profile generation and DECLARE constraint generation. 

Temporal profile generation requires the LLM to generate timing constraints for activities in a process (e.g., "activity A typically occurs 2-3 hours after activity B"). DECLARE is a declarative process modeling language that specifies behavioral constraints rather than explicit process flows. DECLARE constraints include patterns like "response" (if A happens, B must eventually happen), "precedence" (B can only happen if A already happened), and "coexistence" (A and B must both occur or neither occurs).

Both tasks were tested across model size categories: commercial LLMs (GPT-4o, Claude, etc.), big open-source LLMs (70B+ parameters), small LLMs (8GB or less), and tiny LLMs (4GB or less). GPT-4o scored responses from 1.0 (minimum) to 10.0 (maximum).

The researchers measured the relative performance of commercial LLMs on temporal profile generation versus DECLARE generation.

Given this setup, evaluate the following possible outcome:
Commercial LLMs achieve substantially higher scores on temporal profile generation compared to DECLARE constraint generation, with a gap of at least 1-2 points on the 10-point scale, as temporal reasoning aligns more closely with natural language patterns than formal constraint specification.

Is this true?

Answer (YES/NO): YES